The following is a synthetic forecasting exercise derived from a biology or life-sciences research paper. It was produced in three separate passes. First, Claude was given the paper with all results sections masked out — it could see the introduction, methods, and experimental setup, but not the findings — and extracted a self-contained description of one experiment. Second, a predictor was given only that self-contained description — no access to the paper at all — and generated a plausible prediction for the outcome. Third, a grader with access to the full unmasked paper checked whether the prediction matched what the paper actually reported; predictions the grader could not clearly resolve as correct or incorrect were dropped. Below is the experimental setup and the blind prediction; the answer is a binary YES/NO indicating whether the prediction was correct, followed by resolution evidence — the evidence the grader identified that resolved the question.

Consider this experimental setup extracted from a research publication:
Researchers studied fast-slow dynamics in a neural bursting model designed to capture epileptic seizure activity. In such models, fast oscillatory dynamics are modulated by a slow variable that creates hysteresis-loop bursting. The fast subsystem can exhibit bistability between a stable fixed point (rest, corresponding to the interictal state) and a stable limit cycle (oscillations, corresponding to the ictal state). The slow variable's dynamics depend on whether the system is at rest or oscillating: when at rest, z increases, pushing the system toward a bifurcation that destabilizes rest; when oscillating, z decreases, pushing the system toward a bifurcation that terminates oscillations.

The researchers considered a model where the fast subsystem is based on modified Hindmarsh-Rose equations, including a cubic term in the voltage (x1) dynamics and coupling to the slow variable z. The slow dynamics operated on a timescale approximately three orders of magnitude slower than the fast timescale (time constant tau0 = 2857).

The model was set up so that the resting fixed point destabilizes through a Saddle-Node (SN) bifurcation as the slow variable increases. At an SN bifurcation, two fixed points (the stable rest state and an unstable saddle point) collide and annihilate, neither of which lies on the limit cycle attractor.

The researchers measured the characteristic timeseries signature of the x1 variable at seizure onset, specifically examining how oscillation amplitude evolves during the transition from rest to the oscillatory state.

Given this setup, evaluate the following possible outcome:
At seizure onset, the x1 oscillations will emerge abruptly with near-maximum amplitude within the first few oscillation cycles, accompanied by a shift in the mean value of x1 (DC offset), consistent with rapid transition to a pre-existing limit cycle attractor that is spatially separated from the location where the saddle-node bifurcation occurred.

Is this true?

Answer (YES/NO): YES